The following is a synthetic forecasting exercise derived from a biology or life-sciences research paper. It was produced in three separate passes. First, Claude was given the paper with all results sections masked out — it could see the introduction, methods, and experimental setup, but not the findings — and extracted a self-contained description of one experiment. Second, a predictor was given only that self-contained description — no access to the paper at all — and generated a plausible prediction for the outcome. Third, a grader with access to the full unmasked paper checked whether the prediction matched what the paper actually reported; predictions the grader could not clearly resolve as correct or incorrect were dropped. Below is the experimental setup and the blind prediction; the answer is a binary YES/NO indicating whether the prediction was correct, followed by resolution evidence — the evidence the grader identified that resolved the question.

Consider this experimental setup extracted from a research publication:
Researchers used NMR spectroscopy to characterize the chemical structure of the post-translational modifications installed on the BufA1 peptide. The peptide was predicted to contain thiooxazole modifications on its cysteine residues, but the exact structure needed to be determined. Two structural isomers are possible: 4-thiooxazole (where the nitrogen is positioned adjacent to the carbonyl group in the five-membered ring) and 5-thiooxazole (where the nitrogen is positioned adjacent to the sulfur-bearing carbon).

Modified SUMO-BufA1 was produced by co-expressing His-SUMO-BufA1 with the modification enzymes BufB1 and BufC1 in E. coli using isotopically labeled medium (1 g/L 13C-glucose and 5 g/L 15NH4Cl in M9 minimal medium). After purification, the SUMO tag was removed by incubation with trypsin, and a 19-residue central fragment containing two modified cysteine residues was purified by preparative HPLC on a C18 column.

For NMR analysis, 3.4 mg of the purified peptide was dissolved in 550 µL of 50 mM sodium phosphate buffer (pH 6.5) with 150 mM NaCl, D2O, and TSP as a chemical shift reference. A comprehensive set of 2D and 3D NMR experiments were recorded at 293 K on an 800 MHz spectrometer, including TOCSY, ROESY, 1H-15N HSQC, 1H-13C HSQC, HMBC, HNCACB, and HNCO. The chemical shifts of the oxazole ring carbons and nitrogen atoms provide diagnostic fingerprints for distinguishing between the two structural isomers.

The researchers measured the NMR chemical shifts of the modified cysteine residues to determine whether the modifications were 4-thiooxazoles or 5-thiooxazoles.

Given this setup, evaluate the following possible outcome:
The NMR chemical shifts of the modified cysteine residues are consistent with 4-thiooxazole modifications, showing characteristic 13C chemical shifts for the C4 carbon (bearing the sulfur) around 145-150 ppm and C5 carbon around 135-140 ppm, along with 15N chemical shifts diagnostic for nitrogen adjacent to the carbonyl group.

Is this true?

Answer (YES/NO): NO